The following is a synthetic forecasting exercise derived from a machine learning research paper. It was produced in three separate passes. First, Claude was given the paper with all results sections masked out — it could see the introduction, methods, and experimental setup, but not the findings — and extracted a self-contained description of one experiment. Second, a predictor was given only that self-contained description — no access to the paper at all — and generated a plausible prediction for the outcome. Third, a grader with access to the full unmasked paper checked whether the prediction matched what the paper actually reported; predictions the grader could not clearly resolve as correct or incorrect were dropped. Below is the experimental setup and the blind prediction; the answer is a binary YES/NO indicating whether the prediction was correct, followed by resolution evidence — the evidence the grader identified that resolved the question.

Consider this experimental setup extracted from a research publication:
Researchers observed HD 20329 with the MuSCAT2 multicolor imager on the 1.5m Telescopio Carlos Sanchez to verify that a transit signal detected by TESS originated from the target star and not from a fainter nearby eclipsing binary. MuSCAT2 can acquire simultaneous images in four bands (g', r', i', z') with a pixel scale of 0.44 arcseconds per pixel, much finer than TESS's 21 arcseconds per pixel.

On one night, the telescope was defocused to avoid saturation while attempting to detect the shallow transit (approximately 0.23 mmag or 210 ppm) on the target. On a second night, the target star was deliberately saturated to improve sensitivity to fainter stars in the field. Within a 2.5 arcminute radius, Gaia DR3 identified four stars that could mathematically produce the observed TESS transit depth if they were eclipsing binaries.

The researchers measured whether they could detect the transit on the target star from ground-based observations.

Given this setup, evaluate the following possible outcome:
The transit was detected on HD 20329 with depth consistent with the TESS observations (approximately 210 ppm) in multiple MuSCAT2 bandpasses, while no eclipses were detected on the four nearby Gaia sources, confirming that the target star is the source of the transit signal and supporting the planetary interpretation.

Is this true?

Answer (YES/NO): NO